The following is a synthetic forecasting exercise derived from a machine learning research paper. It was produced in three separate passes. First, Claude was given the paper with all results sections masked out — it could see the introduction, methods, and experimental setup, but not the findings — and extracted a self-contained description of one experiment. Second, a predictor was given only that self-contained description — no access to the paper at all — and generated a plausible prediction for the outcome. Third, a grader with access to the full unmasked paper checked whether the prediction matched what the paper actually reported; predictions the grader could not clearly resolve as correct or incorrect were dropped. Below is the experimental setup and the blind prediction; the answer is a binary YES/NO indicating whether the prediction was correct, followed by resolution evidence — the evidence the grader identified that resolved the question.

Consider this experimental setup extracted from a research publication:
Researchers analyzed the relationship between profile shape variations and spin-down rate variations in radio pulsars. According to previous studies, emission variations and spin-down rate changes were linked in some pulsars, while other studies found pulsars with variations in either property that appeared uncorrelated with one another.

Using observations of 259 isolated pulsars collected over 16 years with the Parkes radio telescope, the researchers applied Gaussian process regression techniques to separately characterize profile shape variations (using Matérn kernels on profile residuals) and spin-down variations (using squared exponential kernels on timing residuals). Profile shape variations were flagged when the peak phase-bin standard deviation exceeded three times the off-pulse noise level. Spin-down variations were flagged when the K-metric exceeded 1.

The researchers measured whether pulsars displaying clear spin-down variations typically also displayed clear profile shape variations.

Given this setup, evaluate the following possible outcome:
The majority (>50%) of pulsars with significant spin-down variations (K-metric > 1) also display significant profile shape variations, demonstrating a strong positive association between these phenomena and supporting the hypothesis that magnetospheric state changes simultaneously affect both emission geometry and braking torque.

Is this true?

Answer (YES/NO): NO